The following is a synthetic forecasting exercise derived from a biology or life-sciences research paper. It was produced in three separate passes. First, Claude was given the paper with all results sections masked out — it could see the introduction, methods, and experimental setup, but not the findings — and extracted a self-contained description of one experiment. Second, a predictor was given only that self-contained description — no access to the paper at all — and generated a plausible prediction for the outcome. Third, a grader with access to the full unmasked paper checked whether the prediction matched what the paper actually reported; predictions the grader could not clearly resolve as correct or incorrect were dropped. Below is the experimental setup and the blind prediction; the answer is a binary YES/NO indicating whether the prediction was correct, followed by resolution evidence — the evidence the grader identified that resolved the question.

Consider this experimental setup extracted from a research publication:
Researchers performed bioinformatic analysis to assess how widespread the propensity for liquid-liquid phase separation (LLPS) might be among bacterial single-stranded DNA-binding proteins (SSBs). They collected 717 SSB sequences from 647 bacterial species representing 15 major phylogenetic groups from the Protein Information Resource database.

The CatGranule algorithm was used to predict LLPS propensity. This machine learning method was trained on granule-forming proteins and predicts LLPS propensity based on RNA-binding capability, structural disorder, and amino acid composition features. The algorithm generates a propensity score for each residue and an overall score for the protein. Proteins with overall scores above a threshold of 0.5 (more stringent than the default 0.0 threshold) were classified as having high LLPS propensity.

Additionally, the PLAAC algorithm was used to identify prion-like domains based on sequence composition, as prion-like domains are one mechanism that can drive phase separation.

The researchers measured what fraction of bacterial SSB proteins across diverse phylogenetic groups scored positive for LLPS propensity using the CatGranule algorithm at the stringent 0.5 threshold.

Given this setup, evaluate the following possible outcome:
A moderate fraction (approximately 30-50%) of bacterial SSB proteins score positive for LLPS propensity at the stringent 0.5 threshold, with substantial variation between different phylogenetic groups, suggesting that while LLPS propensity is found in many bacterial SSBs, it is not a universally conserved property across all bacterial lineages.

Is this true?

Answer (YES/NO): NO